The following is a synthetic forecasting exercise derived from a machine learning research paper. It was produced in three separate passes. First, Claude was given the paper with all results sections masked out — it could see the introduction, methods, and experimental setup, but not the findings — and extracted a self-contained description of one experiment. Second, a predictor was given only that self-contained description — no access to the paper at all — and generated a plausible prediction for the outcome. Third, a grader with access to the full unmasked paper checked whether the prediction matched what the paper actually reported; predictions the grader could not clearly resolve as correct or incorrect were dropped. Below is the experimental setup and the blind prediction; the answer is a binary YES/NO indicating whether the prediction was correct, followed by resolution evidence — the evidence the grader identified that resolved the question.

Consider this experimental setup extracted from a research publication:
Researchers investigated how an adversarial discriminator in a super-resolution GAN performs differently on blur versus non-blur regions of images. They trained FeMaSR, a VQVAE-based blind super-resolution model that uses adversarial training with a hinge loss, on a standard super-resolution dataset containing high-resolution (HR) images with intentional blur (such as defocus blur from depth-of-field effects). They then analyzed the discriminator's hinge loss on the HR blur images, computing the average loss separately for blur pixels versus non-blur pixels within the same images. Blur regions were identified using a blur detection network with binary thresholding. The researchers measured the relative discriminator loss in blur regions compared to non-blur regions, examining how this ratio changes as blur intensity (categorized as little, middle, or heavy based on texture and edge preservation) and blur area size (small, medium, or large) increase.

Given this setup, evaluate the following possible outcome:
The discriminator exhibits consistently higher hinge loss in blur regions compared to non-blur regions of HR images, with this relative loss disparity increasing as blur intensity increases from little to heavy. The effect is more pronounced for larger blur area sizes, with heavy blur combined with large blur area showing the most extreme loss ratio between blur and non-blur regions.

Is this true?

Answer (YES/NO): YES